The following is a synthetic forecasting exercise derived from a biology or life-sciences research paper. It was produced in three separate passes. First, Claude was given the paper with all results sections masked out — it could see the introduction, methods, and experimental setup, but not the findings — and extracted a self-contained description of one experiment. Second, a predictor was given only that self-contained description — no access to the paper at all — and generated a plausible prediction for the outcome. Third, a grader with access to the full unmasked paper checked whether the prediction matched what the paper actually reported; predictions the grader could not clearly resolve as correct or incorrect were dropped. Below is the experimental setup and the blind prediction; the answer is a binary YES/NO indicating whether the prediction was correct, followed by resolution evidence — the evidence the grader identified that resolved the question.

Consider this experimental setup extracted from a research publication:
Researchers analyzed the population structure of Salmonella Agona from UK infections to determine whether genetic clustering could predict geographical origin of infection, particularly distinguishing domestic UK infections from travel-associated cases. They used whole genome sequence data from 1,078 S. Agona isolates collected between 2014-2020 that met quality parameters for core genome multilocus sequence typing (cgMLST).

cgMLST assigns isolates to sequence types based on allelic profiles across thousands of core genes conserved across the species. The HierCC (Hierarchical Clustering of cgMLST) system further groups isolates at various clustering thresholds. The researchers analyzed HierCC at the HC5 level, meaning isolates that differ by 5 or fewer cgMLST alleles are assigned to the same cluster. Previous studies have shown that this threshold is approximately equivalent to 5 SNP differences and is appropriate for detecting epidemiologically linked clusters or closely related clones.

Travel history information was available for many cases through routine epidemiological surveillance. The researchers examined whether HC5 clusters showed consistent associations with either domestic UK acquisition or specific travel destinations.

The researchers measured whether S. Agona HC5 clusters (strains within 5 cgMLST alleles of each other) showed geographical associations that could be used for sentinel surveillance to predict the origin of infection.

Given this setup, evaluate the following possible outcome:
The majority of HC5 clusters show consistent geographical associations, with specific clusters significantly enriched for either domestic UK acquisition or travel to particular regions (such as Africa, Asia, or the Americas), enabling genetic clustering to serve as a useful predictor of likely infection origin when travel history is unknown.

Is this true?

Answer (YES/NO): NO